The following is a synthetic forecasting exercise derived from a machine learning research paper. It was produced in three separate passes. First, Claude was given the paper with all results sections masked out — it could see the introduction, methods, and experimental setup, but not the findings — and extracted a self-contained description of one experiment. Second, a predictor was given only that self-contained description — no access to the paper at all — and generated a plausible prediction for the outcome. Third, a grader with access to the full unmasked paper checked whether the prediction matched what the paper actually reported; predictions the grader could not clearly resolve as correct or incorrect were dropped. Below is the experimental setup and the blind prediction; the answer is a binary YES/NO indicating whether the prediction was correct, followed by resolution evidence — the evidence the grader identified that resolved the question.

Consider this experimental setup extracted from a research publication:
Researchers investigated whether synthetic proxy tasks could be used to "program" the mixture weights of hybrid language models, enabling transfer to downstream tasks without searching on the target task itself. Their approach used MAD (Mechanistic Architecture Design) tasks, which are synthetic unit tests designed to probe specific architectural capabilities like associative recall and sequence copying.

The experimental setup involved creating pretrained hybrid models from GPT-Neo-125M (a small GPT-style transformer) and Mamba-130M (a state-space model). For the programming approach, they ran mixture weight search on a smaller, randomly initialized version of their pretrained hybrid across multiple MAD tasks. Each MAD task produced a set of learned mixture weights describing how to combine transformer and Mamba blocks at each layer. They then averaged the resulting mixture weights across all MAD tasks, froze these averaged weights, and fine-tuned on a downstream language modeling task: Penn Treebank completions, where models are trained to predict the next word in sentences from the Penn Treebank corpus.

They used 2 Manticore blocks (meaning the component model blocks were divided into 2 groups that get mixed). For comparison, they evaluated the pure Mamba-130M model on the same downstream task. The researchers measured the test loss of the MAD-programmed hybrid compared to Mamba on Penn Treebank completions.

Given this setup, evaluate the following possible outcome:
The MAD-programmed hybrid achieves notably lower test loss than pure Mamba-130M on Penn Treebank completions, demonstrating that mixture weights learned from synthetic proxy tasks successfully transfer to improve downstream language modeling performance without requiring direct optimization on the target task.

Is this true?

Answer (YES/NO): YES